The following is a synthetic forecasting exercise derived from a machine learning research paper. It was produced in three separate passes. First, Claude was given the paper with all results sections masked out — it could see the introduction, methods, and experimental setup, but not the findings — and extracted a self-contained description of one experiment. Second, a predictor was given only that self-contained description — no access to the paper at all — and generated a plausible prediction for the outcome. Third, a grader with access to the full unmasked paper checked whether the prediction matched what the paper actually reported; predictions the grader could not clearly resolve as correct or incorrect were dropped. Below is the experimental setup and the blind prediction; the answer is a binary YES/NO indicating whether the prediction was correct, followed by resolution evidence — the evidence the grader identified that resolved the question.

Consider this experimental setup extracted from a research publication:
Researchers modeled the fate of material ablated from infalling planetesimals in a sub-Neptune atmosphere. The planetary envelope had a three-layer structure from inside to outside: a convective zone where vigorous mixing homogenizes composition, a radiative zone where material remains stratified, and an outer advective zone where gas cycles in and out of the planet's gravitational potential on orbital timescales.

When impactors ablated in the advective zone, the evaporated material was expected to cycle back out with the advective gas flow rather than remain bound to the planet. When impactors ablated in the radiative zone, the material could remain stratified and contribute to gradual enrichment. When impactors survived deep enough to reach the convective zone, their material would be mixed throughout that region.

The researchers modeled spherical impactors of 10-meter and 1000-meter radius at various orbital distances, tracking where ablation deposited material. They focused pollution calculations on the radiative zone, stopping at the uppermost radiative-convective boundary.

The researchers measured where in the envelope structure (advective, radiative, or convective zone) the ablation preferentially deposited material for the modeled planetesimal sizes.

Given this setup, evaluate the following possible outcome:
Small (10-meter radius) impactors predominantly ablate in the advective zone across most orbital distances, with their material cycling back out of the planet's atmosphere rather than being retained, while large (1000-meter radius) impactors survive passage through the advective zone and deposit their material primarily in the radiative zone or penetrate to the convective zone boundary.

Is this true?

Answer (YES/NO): NO